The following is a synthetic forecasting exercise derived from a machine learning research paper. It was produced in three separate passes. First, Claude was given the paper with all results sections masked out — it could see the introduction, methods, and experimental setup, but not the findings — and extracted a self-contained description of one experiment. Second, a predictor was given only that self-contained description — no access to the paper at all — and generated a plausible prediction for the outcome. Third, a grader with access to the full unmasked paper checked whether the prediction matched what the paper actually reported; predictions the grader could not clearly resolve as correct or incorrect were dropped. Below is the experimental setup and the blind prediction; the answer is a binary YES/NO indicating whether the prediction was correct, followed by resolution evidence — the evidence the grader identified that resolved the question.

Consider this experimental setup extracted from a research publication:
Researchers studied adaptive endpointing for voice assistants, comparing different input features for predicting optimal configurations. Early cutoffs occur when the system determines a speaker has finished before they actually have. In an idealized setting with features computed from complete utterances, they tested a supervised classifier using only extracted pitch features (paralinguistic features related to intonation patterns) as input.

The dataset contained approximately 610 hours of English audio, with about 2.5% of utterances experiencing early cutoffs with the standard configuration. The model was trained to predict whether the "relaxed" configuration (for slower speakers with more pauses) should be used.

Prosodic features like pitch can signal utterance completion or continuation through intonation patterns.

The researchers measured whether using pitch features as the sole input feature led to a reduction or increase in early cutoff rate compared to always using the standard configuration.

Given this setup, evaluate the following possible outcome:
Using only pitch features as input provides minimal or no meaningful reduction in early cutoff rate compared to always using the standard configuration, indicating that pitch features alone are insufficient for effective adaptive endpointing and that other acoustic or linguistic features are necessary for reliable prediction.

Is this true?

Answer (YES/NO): YES